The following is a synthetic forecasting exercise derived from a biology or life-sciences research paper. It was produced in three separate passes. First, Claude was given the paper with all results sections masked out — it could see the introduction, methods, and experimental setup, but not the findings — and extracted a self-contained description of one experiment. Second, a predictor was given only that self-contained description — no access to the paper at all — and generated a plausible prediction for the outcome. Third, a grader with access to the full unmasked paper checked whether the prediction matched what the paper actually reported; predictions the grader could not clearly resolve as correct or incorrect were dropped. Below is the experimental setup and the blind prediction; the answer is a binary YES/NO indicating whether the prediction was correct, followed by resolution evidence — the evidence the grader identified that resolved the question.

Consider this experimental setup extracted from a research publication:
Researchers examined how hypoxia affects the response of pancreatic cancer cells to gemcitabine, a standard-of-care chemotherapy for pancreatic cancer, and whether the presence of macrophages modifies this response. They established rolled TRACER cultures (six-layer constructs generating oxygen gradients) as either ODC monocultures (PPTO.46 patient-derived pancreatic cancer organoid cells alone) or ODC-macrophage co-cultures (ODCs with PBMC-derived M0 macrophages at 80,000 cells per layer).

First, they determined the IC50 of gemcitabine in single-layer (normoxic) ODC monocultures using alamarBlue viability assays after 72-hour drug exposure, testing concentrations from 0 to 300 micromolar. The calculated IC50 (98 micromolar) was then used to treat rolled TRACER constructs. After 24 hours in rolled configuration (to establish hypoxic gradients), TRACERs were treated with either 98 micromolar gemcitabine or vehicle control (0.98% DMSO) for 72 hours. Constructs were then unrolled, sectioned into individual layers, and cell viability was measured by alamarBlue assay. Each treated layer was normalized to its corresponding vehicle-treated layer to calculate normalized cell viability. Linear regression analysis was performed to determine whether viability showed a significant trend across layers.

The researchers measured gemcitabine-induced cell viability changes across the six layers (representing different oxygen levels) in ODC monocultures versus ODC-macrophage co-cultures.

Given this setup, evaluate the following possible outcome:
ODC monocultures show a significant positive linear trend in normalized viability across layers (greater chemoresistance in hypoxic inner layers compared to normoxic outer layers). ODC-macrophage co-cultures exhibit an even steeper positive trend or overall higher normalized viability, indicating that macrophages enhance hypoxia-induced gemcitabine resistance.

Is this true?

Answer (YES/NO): NO